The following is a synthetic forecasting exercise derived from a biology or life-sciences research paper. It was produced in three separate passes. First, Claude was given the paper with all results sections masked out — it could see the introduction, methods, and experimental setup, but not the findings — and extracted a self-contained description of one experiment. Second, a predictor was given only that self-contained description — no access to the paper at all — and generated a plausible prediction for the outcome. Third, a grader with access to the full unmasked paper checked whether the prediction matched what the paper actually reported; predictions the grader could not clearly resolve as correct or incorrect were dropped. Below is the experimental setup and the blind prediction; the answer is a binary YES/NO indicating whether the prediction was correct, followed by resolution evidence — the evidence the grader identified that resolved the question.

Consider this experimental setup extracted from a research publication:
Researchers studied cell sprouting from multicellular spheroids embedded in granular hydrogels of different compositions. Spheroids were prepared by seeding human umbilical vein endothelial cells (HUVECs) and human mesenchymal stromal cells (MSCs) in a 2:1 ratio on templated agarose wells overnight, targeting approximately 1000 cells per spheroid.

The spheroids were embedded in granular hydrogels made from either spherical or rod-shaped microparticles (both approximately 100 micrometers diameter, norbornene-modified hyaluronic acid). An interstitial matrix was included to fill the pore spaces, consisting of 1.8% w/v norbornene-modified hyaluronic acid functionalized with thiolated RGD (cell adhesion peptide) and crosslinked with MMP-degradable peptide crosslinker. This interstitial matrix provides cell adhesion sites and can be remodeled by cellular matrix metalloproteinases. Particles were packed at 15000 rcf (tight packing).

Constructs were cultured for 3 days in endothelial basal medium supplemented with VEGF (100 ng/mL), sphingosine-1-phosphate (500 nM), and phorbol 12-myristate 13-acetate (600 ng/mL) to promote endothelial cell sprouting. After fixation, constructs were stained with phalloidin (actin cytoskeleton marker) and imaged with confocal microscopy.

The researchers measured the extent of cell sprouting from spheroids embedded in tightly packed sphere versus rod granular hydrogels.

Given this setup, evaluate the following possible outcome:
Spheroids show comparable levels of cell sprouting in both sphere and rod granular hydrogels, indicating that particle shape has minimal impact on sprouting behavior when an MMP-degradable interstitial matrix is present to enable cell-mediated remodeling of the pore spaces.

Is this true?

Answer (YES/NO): NO